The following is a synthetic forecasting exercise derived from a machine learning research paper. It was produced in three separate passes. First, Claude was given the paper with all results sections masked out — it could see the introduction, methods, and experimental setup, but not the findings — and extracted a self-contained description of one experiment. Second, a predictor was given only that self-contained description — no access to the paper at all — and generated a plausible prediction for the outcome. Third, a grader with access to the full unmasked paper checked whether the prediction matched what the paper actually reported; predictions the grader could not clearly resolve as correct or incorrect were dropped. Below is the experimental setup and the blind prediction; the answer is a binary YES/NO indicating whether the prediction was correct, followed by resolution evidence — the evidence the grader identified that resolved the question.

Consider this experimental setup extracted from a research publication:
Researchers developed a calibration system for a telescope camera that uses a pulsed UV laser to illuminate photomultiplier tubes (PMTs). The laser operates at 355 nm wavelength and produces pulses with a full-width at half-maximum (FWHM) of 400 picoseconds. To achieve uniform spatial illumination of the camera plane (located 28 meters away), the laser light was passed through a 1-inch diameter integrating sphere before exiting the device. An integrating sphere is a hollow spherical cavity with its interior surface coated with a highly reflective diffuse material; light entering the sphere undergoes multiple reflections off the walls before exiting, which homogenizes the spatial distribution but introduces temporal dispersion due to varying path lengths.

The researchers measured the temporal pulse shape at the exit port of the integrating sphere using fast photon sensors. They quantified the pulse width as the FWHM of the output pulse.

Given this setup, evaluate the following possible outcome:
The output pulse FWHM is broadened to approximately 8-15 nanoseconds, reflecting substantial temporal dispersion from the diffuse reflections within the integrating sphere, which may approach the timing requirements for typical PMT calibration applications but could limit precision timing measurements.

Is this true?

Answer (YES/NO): NO